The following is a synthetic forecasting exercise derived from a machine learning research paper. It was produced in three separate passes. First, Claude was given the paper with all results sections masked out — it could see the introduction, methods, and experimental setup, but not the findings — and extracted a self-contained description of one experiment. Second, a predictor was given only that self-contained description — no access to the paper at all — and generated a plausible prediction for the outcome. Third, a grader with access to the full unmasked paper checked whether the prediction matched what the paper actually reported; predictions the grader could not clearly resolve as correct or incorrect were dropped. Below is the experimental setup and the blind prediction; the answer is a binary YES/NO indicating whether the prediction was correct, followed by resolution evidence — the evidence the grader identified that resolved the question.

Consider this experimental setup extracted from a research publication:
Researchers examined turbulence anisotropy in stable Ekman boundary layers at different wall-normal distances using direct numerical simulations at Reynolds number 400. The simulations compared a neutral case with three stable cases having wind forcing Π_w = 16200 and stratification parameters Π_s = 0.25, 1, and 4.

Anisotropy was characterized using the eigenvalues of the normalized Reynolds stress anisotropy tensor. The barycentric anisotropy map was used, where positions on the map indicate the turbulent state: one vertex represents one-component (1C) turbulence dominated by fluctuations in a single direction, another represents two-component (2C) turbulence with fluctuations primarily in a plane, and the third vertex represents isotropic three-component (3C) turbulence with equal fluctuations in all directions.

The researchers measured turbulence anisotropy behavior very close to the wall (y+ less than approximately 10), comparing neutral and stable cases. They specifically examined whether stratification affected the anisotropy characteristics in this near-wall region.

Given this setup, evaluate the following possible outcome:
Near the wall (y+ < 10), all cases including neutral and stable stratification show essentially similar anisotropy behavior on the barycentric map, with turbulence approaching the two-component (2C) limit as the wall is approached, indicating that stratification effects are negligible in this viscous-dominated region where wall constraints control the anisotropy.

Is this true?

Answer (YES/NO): YES